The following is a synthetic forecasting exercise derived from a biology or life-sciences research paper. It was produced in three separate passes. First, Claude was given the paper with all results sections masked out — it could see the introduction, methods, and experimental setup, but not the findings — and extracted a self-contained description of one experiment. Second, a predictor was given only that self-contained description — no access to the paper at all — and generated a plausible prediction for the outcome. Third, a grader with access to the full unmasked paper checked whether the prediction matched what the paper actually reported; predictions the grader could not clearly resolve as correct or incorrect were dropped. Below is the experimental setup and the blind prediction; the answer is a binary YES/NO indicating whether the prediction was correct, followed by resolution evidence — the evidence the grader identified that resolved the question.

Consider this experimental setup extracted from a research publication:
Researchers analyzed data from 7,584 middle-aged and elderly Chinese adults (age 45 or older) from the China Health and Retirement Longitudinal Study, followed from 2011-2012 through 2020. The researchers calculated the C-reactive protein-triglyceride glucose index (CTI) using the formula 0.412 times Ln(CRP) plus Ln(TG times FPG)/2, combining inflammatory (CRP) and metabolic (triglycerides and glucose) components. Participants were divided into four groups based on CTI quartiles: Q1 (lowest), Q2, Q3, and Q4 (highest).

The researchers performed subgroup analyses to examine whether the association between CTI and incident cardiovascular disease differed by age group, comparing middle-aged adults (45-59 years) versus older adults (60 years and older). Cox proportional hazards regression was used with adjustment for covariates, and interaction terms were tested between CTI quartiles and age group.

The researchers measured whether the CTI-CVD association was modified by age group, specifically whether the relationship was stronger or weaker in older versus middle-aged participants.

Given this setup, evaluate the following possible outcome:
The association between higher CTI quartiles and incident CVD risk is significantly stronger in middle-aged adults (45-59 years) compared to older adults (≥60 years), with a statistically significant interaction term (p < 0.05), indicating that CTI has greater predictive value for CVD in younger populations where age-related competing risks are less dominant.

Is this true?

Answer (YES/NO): NO